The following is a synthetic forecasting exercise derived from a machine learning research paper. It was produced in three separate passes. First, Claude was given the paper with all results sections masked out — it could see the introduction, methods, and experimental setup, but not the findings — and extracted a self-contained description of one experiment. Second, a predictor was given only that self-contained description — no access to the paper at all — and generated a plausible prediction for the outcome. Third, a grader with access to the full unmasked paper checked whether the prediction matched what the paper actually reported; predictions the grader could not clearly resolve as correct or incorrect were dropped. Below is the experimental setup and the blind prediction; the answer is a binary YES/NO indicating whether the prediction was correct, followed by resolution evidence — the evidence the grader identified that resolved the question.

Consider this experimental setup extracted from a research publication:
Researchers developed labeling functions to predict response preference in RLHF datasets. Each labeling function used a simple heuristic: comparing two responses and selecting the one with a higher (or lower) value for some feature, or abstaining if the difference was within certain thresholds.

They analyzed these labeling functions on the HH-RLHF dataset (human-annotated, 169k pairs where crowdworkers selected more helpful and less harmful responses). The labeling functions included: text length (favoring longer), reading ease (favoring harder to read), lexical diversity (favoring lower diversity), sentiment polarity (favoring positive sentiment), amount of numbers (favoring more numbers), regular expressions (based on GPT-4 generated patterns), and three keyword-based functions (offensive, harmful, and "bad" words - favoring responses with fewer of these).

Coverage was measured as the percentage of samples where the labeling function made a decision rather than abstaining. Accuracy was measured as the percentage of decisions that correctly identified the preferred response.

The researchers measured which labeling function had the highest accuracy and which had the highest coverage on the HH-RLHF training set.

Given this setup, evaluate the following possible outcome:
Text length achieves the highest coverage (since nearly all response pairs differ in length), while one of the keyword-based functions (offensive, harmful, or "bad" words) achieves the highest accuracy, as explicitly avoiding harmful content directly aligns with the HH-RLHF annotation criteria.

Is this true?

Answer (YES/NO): YES